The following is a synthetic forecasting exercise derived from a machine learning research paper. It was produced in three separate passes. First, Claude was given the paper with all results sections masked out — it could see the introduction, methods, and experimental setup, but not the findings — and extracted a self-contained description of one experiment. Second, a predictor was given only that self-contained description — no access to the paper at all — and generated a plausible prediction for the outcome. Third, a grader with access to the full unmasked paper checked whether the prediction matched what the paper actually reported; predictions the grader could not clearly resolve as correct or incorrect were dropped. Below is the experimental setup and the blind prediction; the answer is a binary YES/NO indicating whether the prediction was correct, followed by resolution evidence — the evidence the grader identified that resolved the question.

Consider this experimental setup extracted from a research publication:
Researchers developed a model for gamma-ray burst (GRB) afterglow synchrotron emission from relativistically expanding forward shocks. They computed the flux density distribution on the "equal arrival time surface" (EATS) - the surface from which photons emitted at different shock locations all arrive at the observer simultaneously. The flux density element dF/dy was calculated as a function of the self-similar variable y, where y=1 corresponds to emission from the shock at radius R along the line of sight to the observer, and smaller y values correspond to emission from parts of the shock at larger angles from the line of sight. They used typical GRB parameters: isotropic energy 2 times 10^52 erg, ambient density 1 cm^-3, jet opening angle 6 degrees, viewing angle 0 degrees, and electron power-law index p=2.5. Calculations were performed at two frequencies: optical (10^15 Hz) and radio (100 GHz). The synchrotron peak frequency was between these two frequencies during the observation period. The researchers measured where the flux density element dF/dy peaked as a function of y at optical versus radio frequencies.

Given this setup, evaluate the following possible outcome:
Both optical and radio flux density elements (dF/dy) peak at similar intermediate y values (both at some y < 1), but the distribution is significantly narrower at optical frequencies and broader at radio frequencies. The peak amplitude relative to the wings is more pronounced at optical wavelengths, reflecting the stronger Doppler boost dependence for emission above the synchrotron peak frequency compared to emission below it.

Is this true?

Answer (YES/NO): NO